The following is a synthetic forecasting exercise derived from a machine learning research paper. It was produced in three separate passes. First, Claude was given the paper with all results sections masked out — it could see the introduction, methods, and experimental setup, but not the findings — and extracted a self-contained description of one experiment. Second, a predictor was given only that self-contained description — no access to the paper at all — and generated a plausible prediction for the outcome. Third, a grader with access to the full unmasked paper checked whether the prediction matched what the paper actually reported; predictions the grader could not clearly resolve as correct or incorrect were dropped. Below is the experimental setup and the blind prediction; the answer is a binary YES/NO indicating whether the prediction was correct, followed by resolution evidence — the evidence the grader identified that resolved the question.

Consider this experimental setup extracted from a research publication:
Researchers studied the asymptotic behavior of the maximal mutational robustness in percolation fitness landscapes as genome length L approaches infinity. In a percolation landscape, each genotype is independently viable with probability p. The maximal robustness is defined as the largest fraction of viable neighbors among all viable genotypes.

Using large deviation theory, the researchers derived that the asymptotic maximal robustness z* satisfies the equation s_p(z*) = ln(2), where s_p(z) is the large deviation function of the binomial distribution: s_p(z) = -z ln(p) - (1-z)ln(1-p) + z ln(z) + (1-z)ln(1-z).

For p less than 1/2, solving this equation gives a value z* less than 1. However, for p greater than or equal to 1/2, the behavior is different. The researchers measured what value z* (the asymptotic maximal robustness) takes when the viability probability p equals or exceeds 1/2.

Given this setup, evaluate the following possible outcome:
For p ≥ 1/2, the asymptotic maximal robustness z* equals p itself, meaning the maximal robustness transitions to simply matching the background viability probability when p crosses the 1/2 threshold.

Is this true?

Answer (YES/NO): NO